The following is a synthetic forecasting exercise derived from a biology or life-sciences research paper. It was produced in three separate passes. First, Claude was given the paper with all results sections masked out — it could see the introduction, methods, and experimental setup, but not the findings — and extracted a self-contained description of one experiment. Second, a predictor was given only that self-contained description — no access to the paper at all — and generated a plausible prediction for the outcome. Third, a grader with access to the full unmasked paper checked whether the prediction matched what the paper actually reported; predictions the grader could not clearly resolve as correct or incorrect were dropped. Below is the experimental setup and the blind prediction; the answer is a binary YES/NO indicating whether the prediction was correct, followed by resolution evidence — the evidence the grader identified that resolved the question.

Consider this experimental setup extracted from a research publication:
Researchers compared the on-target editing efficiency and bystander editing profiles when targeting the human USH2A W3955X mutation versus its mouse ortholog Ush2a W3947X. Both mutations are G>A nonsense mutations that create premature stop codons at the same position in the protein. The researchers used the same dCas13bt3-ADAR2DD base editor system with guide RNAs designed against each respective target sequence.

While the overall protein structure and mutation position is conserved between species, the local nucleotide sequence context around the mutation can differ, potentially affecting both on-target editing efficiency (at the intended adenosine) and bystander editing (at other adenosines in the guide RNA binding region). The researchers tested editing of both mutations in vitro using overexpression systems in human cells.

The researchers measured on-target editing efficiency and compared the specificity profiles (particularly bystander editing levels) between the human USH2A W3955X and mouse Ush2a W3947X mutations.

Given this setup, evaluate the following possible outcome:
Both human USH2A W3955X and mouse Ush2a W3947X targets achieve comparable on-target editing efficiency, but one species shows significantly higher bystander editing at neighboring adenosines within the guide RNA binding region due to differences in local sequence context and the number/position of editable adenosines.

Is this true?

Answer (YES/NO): NO